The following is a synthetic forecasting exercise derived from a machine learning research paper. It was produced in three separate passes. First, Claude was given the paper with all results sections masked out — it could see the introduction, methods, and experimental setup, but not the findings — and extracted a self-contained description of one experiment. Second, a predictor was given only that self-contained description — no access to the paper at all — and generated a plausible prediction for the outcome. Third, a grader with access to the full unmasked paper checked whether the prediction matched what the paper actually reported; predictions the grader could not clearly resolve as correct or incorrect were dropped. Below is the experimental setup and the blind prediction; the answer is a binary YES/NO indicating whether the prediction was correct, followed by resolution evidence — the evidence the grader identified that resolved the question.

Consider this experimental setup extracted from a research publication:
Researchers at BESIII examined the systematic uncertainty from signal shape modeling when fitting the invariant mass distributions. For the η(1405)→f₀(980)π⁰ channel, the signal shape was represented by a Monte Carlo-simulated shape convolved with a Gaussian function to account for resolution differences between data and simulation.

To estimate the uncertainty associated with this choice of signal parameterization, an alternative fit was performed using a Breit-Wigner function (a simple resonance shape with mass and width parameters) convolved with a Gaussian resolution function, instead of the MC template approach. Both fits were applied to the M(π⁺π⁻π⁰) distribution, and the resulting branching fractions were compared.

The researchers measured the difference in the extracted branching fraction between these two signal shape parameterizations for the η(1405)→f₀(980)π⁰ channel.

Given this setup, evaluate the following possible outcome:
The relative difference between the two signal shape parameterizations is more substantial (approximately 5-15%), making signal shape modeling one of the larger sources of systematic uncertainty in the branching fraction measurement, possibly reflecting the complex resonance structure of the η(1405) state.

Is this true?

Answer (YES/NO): NO